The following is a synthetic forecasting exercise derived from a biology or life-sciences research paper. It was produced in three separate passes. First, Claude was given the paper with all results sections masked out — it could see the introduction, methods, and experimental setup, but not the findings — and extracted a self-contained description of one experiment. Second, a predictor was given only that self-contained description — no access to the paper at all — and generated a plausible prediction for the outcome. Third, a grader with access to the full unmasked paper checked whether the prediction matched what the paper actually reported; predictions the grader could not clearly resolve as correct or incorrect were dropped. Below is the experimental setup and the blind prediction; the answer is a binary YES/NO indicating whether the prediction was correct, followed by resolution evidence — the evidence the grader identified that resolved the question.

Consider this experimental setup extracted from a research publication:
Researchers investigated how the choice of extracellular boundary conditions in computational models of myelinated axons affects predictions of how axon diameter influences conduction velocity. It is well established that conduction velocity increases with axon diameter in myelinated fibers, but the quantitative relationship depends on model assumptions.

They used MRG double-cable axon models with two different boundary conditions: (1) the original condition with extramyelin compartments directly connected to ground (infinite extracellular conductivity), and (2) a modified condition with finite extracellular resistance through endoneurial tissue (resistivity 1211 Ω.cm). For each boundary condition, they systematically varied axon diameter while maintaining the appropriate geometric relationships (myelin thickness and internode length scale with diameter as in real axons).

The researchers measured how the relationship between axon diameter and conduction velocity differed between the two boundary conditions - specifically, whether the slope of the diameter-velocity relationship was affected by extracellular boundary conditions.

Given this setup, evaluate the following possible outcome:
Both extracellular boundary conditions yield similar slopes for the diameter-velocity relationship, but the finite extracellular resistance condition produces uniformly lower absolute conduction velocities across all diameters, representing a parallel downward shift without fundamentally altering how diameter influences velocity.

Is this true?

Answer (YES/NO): NO